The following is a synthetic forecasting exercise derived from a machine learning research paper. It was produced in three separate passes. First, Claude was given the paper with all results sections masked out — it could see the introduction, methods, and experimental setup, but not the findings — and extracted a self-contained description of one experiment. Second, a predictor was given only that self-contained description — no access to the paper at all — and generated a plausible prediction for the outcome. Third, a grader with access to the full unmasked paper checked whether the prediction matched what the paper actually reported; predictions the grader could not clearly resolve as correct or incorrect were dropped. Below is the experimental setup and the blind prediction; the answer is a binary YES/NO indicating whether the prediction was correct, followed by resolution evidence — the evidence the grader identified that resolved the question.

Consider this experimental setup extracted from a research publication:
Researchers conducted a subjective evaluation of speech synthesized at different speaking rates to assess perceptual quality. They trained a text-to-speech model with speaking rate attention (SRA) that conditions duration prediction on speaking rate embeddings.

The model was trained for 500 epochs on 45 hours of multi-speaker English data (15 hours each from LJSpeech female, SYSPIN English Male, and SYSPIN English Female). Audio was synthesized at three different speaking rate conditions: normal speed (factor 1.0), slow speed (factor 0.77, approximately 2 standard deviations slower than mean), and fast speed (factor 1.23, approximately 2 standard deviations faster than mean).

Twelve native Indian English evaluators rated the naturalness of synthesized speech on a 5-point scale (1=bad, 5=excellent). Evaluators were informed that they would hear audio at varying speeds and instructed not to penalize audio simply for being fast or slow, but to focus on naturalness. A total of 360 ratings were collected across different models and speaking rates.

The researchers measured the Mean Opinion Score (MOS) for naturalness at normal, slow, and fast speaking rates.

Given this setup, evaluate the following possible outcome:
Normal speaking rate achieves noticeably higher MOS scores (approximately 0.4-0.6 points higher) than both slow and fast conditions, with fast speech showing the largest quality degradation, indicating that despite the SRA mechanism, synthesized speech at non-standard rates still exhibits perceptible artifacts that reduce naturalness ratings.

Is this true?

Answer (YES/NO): NO